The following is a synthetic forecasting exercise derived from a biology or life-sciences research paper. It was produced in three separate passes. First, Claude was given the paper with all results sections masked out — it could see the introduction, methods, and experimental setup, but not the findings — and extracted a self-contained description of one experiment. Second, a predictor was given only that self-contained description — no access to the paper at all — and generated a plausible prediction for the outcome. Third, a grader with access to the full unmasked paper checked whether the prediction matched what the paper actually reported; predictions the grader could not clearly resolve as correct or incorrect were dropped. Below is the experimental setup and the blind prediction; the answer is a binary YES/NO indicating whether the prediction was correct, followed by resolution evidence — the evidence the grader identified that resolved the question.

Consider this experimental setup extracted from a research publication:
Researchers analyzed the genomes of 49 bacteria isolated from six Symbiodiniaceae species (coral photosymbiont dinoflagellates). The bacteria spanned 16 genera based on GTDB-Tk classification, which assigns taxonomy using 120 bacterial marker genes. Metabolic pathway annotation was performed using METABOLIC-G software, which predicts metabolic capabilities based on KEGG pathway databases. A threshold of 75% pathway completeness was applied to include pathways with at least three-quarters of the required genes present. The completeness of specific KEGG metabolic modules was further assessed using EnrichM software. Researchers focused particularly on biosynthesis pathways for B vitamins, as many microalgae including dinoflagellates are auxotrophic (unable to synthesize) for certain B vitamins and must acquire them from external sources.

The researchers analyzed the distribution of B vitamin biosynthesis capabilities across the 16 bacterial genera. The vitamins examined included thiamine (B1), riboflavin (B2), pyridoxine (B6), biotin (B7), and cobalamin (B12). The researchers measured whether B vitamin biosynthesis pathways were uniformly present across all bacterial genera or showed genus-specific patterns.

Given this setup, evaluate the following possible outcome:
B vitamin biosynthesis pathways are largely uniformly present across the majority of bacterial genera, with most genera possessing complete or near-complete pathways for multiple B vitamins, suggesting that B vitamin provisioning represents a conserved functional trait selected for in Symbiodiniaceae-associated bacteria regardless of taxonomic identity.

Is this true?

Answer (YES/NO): NO